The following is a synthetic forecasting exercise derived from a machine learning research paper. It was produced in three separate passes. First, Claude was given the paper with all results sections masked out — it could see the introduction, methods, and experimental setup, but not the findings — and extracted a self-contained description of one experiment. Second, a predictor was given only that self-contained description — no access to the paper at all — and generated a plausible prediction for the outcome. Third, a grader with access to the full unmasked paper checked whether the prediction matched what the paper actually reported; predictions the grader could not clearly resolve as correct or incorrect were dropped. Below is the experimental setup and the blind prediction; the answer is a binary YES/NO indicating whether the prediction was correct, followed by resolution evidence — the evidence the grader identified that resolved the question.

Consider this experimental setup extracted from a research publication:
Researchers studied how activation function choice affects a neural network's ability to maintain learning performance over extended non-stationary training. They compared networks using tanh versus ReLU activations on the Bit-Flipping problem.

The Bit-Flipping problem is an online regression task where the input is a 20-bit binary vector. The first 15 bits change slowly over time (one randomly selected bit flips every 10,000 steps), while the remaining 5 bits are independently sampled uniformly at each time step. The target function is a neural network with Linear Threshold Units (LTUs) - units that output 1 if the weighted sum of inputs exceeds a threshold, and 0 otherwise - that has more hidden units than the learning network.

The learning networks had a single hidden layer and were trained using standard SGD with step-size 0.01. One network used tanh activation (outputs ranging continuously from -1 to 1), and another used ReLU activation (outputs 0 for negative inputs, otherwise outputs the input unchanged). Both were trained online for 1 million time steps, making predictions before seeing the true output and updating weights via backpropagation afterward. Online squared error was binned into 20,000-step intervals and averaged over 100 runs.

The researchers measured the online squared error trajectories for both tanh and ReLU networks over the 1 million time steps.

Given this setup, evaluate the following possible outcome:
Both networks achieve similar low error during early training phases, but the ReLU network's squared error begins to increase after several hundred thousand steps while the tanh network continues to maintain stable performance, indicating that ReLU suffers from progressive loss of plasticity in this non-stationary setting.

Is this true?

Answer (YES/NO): NO